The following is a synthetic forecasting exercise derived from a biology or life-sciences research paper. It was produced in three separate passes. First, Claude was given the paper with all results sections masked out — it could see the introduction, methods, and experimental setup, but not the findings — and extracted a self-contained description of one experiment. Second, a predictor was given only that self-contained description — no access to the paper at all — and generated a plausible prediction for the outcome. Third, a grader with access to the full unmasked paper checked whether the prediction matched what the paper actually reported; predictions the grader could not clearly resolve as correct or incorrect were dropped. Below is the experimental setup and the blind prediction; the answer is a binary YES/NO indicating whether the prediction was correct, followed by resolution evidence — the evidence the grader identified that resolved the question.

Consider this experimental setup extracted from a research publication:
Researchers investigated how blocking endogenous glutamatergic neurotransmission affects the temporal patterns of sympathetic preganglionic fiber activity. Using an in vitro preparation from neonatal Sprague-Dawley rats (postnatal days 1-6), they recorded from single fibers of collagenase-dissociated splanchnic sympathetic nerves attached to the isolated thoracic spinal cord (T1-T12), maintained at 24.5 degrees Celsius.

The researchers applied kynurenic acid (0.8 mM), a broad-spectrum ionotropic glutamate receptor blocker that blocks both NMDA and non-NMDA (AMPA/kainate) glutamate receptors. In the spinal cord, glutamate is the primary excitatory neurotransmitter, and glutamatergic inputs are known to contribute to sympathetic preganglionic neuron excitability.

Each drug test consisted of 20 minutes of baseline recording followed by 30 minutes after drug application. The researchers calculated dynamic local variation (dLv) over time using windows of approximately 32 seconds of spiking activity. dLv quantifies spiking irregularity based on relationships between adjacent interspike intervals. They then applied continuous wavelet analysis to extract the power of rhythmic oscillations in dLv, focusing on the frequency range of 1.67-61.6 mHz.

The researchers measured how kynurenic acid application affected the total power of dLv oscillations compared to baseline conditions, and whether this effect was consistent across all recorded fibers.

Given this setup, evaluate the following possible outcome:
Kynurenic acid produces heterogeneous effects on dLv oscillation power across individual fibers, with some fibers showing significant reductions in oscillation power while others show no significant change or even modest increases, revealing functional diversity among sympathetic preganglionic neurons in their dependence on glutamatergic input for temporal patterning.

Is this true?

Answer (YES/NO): YES